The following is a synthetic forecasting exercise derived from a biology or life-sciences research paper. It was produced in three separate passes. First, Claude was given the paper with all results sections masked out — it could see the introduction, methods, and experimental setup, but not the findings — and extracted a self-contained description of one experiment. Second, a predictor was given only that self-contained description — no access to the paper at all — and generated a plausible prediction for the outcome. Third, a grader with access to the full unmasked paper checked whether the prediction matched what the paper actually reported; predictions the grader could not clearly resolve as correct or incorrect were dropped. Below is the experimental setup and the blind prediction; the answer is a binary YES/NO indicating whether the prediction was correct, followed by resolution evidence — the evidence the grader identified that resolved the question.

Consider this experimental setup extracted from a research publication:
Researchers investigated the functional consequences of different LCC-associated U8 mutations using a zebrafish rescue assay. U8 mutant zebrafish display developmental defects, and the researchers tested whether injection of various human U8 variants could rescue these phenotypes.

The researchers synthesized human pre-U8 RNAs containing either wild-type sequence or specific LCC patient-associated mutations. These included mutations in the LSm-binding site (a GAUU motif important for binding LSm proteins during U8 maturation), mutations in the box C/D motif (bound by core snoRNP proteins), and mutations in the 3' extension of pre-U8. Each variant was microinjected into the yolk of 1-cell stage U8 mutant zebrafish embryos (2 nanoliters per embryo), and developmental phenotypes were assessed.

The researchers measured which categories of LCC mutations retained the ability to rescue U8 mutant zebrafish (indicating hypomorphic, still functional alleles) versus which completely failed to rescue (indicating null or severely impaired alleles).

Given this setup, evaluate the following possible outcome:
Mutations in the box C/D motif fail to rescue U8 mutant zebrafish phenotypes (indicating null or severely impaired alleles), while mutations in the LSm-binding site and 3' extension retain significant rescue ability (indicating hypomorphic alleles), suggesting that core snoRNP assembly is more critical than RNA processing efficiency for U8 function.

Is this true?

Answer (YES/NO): NO